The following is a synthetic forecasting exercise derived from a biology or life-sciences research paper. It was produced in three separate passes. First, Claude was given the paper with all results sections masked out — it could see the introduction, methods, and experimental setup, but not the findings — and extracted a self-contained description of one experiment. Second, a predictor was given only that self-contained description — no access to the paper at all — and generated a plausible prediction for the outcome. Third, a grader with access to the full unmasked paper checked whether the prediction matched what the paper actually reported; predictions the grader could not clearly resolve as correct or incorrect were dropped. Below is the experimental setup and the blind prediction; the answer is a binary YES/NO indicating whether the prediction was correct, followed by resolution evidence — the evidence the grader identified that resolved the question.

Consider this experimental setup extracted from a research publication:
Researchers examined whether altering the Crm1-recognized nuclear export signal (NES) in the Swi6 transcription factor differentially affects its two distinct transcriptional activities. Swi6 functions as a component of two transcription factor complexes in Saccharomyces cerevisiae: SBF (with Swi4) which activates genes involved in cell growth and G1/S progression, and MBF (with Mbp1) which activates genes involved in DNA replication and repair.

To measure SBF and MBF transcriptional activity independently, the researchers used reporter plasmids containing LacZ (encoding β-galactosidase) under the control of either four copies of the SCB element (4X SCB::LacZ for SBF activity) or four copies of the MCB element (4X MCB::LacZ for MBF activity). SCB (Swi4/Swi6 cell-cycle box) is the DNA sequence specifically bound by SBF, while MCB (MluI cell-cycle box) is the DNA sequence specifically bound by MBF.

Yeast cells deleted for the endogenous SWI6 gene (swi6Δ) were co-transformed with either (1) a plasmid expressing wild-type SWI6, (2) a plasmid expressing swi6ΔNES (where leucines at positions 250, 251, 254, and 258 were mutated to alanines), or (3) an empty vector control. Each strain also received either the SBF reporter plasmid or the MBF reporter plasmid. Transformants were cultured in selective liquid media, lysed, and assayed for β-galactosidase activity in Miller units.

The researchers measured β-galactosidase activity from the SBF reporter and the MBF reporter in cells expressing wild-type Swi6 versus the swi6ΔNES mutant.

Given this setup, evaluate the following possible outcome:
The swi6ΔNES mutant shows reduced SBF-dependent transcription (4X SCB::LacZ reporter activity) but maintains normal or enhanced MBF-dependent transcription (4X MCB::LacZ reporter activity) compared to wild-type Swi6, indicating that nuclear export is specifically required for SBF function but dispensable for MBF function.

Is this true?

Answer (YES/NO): NO